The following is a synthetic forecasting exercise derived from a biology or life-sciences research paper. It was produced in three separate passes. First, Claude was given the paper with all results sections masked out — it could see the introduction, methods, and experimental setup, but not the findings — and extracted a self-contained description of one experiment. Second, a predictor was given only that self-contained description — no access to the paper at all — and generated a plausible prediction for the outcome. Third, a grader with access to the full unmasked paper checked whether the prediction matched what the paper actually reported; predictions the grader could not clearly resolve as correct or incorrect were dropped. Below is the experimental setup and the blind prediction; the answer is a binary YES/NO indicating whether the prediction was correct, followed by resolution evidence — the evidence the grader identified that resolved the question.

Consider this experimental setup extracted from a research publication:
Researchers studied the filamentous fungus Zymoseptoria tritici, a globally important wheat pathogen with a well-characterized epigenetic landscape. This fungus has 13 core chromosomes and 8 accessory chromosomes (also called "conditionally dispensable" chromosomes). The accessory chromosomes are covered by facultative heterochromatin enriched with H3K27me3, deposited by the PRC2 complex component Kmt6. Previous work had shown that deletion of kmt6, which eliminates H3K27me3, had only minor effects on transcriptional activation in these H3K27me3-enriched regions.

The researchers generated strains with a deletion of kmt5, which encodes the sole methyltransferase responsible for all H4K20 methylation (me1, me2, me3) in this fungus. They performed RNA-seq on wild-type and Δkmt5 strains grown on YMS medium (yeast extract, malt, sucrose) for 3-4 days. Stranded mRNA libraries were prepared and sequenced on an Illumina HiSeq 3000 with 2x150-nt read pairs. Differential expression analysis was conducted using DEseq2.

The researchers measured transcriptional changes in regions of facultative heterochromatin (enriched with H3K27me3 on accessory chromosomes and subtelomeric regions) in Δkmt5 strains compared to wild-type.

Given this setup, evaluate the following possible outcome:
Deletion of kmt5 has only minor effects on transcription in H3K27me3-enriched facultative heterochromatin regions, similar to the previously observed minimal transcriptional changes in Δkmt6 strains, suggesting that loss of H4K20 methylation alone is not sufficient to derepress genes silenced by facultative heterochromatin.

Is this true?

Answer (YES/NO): NO